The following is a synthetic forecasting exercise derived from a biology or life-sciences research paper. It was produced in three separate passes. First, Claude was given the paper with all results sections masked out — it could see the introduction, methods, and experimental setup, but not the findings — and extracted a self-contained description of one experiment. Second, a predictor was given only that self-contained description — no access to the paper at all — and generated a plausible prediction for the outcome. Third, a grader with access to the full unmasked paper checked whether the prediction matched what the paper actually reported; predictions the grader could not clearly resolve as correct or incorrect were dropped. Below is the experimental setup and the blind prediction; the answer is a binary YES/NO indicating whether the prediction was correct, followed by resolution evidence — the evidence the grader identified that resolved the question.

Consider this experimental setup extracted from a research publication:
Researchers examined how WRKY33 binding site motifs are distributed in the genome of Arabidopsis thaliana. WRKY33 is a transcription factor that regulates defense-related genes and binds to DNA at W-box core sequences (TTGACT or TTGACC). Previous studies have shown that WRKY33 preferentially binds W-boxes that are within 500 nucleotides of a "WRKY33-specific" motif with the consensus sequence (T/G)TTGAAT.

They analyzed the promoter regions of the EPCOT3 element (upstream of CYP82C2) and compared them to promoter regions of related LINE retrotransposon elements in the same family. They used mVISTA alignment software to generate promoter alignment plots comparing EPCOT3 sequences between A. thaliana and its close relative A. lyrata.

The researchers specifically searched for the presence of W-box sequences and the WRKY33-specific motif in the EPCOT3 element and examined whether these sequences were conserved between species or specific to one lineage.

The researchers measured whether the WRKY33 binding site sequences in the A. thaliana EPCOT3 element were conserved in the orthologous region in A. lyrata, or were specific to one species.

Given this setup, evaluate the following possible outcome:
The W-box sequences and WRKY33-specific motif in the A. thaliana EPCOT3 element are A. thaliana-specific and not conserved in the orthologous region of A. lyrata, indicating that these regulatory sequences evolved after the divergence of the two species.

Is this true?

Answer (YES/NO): YES